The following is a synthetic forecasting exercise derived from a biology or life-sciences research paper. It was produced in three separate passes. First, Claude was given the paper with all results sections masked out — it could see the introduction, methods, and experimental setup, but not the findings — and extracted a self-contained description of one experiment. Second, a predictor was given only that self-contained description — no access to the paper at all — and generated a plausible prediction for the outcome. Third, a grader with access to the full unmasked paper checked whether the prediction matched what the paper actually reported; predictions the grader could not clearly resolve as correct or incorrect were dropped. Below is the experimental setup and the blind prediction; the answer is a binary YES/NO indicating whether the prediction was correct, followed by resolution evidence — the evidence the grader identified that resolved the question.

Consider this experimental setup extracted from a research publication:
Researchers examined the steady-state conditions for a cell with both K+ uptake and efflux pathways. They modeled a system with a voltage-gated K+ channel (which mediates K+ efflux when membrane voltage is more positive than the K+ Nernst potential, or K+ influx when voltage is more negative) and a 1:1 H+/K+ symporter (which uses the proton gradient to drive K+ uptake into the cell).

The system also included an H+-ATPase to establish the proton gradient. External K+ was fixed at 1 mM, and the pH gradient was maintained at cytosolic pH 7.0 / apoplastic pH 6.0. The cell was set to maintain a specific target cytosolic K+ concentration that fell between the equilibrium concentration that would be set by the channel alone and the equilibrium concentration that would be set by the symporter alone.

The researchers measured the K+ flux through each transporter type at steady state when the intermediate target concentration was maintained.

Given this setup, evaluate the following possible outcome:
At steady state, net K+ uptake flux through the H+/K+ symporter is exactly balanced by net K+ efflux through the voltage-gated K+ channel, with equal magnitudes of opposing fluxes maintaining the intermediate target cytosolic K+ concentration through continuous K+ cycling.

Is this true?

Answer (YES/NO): YES